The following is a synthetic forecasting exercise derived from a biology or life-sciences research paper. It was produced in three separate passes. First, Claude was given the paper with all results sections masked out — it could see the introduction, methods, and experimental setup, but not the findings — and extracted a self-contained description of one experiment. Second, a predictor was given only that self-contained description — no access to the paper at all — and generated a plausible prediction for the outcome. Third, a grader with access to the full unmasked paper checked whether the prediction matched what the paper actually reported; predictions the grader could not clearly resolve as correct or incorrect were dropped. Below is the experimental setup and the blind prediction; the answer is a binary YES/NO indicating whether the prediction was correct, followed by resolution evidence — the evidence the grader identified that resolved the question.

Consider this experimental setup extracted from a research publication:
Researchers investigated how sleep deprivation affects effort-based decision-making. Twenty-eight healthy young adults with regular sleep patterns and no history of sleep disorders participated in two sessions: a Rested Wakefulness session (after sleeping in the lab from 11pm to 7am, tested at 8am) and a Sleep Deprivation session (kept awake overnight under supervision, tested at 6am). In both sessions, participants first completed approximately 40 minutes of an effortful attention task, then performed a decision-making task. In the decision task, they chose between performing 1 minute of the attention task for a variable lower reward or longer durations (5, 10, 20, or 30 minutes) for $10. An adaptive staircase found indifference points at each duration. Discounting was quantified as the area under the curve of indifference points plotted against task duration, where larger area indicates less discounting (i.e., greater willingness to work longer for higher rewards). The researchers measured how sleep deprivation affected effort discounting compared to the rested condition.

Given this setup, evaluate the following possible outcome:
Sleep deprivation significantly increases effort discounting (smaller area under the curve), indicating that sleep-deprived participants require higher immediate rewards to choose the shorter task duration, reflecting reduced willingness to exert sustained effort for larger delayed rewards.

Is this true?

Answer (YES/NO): NO